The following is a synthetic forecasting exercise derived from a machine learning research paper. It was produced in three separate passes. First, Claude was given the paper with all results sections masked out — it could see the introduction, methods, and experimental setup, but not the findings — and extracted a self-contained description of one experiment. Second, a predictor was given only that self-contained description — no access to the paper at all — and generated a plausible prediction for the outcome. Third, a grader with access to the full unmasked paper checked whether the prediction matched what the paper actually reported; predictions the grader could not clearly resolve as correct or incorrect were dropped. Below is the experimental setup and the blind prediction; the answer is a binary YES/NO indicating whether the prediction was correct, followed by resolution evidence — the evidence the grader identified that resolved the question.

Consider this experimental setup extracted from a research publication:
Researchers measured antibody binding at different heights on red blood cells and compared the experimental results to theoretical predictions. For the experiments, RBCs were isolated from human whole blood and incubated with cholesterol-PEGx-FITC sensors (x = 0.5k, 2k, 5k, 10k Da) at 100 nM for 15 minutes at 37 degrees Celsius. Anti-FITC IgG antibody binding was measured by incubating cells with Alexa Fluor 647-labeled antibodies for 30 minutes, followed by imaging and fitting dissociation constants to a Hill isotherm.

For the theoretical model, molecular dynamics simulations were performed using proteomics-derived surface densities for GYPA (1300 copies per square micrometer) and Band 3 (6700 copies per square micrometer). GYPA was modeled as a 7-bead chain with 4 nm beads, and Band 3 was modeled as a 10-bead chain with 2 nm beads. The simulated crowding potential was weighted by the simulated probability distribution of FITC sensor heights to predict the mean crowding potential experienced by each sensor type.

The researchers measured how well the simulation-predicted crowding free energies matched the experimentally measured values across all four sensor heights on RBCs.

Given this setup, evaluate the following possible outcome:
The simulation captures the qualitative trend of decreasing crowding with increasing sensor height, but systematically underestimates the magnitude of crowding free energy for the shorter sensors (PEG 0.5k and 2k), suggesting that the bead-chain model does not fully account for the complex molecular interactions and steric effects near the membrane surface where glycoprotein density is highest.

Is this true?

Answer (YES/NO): NO